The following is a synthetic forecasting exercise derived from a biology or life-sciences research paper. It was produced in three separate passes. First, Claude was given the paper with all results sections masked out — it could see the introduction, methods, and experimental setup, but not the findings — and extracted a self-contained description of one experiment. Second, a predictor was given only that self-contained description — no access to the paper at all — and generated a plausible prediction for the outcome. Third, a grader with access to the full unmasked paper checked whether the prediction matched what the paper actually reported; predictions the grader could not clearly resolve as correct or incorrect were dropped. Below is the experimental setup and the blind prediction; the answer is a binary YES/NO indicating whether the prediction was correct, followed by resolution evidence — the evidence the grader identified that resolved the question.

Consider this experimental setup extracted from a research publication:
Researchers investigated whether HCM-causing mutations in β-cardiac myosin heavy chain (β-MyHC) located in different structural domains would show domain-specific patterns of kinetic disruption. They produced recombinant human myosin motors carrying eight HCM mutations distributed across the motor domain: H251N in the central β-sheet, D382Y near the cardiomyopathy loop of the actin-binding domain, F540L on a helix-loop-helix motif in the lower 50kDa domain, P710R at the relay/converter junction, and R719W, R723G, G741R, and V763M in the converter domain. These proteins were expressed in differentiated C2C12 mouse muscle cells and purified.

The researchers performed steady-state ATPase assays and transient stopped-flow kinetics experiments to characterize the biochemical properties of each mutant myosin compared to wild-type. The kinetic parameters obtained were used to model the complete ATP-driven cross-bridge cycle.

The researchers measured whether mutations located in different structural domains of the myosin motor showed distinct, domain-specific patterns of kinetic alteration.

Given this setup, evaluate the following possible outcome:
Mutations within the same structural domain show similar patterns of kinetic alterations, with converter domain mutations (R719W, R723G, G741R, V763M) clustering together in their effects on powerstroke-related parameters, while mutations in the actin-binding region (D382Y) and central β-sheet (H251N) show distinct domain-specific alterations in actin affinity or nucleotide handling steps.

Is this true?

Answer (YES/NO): NO